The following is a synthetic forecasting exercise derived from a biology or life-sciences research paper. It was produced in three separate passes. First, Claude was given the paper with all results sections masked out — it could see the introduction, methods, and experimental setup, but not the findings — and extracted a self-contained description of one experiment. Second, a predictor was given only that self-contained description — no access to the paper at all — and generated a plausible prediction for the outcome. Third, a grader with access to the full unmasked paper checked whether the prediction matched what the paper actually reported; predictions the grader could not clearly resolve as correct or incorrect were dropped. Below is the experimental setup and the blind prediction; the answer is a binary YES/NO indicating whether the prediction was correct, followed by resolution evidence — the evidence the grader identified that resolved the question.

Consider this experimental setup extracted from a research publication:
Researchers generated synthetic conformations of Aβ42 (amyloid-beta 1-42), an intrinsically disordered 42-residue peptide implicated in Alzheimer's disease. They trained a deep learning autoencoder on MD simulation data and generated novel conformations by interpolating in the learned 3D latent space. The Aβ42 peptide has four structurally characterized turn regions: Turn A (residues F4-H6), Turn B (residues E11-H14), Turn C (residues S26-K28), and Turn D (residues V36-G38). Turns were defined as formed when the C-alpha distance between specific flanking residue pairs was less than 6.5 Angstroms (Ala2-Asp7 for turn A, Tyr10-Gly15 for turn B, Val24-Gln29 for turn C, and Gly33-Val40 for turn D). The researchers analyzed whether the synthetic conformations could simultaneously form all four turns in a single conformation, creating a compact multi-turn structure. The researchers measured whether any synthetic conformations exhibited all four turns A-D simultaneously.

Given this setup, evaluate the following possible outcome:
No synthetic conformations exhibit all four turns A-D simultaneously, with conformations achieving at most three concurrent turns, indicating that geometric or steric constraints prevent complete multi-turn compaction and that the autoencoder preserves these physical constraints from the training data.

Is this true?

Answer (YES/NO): NO